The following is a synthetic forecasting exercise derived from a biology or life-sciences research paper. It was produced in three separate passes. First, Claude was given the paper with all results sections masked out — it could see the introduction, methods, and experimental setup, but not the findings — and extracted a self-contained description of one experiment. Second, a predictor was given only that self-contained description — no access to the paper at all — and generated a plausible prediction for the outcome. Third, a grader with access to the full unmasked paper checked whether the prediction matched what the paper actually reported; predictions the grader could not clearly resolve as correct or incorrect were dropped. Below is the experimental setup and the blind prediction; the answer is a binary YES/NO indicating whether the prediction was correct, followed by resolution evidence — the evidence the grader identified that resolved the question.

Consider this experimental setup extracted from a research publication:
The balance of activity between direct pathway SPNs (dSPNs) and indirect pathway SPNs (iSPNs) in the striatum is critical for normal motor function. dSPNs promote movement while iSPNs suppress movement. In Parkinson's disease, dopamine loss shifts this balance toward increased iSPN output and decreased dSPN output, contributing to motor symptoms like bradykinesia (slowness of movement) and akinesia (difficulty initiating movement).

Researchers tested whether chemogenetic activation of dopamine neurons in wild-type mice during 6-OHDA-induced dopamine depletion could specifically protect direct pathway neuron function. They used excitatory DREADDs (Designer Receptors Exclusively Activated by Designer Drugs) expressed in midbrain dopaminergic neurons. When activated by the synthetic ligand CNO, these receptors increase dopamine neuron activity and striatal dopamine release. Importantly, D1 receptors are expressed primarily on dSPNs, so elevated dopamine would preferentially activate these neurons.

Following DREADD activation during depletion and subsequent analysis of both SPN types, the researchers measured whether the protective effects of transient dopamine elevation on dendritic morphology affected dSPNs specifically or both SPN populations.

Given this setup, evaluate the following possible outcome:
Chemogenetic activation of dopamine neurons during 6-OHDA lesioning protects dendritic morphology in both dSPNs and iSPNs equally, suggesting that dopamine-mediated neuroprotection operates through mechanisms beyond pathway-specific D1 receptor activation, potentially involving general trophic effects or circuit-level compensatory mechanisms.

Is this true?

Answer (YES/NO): NO